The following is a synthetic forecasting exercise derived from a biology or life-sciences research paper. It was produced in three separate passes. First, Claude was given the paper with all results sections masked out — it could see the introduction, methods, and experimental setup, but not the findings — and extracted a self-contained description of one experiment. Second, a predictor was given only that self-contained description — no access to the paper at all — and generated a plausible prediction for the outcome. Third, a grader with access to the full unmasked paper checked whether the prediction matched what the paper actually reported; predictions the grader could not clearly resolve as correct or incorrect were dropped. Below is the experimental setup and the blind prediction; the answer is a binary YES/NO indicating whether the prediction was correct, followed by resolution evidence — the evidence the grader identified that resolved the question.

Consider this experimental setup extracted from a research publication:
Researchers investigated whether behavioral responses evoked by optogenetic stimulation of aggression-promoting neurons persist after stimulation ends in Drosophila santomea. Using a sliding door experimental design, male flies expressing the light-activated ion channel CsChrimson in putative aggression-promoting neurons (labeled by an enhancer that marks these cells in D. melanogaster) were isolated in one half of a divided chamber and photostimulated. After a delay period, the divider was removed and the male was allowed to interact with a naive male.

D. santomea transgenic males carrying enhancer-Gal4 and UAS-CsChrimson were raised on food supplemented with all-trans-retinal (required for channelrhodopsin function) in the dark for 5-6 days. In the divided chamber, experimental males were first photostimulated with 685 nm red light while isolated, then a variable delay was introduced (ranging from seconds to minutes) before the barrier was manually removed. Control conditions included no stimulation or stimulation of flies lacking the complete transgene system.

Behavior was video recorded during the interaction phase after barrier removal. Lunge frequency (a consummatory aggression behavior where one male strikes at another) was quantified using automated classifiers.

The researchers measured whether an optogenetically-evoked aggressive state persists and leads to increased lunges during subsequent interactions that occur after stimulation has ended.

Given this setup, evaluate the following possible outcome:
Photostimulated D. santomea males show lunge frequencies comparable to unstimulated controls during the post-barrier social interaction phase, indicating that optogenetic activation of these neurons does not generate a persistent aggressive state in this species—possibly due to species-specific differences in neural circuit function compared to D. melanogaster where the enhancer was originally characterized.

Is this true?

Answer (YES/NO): NO